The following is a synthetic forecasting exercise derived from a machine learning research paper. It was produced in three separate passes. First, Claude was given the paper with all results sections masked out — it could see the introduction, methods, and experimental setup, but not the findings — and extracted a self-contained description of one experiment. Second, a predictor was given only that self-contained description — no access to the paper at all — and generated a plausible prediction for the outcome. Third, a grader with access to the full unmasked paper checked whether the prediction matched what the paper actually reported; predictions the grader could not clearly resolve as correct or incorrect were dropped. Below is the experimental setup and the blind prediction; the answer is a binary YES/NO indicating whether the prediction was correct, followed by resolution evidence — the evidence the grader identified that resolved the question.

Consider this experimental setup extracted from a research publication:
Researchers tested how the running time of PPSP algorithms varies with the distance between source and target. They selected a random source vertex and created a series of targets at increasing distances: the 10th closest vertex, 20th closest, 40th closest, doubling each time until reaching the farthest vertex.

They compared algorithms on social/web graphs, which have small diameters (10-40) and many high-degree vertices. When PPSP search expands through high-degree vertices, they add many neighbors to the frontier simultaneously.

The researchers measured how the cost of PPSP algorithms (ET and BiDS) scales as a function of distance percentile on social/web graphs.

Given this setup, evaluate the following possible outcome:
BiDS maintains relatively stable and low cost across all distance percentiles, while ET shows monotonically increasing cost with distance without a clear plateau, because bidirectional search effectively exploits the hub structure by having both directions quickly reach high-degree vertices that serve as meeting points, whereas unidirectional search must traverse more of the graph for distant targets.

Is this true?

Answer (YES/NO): NO